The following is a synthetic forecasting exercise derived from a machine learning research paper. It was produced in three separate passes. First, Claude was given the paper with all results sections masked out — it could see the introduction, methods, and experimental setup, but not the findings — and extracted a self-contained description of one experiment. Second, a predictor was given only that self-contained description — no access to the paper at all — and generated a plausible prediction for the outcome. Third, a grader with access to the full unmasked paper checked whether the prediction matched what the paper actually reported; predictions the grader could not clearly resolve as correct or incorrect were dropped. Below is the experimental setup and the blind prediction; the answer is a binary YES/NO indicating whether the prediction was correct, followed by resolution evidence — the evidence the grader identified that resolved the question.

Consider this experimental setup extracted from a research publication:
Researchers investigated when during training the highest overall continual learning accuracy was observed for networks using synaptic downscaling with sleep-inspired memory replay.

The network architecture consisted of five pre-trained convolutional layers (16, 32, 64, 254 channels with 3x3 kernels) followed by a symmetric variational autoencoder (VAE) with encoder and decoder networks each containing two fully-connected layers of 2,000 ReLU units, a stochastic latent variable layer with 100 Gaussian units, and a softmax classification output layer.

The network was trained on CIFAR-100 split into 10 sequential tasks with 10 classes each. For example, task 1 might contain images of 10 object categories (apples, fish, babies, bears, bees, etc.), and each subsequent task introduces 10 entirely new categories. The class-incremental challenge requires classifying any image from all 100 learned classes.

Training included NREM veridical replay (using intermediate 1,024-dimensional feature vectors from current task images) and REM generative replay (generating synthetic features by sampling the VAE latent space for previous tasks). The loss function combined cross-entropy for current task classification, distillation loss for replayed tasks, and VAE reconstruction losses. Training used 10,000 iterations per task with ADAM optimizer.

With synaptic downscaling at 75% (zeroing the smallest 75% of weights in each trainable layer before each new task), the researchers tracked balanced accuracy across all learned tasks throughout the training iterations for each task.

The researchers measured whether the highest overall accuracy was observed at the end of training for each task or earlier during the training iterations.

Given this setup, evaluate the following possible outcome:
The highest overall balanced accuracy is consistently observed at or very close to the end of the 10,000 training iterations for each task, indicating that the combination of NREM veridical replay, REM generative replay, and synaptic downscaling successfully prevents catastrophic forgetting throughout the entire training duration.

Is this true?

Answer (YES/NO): NO